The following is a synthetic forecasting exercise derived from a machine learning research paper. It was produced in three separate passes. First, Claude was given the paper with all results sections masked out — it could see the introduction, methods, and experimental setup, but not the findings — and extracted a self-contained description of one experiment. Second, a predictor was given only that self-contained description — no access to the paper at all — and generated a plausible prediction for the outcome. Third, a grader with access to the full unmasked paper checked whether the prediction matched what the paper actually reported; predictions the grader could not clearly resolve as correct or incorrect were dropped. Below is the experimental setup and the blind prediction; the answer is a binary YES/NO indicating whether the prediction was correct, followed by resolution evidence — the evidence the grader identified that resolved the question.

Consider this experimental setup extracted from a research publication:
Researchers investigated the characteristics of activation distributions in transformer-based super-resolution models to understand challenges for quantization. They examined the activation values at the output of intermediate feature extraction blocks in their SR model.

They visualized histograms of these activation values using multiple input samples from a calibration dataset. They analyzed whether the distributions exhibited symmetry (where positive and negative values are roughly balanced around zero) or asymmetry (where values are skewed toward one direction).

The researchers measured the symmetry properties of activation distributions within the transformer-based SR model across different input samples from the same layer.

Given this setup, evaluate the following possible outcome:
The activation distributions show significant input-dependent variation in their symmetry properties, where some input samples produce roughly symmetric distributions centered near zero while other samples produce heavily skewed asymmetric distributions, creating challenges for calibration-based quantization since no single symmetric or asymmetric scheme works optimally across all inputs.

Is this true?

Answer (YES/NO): NO